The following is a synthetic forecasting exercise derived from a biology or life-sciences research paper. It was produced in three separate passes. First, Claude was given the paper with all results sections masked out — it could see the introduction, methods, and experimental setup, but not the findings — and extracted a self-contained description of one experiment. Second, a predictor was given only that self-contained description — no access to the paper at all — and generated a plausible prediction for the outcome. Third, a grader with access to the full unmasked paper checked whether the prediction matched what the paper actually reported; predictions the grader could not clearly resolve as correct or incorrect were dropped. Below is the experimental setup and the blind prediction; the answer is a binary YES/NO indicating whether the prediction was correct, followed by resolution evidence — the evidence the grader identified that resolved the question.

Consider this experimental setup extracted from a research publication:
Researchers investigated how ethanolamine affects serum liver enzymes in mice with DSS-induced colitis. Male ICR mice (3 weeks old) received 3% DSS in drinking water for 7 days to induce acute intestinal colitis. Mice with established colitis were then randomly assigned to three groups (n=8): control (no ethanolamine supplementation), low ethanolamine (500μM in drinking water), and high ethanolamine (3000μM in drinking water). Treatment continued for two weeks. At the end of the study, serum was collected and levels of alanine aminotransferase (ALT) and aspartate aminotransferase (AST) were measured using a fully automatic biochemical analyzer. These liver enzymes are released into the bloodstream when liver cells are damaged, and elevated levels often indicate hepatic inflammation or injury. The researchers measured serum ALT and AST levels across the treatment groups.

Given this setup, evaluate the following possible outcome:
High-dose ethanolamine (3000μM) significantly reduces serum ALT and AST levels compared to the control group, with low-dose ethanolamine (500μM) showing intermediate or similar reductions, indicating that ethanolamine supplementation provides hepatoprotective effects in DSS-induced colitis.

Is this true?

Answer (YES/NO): NO